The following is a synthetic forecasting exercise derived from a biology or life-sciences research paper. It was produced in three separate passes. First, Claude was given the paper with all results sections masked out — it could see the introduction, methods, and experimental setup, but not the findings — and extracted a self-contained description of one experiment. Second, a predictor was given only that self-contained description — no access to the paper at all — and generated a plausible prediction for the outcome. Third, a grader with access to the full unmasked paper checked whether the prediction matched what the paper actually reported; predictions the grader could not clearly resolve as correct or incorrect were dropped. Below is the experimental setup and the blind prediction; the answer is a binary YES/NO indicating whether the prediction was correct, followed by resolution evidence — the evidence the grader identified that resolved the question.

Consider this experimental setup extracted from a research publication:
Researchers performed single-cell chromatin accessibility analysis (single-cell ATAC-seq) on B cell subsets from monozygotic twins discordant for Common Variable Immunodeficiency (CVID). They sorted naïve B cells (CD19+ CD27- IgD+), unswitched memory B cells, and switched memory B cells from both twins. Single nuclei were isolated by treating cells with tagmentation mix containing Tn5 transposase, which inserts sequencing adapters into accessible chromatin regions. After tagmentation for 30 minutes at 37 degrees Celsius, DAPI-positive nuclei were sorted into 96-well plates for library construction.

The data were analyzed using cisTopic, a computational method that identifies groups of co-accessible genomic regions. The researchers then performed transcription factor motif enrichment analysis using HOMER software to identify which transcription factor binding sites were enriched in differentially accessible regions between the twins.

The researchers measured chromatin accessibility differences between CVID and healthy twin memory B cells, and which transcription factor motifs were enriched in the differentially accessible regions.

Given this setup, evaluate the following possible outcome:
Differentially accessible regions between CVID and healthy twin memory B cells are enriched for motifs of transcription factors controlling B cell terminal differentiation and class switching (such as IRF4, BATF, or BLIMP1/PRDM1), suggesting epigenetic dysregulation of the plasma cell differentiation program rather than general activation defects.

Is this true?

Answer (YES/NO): NO